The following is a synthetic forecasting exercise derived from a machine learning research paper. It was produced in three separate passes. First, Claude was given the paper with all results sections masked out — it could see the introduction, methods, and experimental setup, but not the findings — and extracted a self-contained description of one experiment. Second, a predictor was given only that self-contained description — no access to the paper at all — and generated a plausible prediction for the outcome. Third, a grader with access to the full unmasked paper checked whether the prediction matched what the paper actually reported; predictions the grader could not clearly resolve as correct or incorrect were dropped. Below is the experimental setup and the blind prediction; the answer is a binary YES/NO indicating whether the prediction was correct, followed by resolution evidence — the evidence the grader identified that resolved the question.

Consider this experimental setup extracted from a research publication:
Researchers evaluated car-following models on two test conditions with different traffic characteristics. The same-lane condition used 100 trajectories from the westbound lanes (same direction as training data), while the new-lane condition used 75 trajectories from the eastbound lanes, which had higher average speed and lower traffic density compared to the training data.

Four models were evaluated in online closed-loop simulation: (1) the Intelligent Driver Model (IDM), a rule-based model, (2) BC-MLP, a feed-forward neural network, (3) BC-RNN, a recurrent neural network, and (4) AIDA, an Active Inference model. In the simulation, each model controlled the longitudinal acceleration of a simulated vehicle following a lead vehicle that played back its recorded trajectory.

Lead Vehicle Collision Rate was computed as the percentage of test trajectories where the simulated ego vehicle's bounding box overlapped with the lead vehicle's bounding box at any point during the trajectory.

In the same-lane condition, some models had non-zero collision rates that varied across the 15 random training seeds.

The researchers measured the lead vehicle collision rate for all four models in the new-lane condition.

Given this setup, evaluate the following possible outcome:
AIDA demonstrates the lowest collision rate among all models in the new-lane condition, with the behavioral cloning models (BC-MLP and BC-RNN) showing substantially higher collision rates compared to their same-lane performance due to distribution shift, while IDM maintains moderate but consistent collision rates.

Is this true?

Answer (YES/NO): NO